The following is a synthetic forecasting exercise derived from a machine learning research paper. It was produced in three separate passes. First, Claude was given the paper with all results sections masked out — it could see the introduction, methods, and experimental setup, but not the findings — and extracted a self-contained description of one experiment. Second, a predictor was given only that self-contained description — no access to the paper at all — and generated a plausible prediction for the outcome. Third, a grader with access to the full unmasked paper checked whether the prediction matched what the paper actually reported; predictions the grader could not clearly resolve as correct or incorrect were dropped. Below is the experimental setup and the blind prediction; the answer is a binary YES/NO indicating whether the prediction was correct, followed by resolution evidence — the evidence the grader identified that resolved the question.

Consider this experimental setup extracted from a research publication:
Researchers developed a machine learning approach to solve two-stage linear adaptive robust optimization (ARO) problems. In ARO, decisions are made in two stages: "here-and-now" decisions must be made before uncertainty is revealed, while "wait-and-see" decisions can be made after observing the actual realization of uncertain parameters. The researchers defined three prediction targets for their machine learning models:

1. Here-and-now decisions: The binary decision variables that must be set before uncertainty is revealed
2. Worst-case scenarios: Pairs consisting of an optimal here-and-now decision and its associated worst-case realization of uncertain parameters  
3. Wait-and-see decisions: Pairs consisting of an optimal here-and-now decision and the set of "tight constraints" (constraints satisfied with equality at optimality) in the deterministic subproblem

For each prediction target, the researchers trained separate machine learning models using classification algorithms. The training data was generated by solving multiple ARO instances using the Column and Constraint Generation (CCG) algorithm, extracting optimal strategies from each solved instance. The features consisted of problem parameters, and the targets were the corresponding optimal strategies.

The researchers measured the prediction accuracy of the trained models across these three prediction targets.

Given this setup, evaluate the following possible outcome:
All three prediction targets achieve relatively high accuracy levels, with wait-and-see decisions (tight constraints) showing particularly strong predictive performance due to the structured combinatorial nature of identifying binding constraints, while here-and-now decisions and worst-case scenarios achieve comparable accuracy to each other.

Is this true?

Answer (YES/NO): NO